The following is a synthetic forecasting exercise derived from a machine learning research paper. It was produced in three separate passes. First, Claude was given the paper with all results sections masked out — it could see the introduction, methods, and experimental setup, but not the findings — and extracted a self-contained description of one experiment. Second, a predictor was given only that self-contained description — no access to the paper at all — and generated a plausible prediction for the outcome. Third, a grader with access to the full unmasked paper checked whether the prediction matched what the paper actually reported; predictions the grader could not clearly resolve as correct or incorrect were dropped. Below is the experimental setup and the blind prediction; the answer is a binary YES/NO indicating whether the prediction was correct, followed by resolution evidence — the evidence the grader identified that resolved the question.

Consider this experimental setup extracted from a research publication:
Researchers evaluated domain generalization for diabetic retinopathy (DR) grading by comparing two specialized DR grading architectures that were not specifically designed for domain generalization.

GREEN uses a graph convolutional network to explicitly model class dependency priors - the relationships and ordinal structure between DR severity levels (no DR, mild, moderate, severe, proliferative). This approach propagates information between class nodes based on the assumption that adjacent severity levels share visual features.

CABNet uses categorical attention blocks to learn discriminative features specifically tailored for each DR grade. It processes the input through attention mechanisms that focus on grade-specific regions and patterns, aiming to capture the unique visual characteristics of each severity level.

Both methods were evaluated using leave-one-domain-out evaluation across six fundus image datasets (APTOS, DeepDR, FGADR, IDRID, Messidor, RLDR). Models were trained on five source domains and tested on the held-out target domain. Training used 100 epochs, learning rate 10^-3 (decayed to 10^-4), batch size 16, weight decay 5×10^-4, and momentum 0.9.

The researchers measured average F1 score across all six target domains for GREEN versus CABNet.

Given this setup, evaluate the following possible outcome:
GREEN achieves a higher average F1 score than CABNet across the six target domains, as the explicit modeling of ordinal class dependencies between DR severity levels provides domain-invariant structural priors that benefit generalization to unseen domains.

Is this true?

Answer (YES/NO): NO